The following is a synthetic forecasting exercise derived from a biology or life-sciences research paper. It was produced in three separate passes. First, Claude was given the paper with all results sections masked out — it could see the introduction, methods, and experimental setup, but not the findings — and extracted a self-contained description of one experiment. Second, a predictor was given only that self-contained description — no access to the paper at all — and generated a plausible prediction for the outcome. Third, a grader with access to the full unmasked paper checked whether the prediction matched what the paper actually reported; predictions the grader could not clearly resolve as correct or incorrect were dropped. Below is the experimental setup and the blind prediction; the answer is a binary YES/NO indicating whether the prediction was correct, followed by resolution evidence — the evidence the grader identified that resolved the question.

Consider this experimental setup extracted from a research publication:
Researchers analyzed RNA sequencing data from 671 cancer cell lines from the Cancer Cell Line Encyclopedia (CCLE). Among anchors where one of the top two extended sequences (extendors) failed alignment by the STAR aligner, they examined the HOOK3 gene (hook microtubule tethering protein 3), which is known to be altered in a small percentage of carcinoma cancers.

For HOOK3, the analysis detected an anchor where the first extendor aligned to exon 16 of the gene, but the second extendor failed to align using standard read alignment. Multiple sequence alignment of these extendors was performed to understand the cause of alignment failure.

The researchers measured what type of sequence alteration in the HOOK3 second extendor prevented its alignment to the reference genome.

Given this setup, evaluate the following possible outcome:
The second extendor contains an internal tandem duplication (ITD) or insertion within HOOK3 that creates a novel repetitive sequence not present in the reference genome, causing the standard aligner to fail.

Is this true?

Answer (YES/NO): NO